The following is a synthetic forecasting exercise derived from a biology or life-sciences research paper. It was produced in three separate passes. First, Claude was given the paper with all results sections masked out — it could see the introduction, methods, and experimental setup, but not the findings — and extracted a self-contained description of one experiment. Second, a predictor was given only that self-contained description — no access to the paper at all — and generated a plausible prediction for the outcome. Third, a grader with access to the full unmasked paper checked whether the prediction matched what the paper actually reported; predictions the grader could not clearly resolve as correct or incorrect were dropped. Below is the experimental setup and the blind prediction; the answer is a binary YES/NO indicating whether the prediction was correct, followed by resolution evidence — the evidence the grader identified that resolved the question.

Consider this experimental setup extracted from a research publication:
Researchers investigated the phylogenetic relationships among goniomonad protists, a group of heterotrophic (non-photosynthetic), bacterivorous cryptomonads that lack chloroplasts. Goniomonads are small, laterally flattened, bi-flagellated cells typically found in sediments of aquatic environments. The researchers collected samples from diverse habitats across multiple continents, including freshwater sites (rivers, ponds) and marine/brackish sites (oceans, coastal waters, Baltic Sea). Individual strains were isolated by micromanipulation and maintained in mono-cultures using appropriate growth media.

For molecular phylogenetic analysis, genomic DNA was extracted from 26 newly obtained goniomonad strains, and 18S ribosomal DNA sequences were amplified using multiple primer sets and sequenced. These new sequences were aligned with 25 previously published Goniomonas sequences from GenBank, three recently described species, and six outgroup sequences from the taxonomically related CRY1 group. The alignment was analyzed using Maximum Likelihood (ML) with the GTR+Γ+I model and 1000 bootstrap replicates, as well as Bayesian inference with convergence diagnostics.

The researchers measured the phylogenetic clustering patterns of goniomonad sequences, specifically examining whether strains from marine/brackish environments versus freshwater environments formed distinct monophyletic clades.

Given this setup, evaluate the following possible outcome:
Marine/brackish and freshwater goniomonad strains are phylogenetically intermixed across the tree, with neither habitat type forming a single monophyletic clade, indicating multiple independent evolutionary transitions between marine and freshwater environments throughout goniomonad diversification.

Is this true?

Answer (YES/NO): NO